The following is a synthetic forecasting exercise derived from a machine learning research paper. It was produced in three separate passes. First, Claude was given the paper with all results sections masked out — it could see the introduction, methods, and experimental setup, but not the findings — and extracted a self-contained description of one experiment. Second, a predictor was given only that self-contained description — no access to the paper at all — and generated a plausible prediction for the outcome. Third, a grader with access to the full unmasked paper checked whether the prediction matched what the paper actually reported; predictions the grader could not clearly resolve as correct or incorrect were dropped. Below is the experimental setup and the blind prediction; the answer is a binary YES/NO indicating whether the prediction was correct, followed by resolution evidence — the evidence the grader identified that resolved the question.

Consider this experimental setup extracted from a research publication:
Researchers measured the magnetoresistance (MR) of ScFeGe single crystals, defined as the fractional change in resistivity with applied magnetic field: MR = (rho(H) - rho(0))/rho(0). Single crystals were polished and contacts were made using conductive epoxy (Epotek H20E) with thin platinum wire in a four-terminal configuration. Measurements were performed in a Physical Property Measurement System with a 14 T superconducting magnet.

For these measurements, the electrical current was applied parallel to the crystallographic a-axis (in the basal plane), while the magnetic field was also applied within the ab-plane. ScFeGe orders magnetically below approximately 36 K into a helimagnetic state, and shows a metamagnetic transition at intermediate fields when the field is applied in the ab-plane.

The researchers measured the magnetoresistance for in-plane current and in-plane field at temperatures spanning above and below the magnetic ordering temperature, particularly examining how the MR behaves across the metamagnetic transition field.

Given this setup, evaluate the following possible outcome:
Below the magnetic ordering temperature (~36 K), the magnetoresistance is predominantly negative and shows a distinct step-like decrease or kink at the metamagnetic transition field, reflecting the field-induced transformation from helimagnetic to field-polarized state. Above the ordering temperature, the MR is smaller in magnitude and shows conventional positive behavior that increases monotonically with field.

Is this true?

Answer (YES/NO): NO